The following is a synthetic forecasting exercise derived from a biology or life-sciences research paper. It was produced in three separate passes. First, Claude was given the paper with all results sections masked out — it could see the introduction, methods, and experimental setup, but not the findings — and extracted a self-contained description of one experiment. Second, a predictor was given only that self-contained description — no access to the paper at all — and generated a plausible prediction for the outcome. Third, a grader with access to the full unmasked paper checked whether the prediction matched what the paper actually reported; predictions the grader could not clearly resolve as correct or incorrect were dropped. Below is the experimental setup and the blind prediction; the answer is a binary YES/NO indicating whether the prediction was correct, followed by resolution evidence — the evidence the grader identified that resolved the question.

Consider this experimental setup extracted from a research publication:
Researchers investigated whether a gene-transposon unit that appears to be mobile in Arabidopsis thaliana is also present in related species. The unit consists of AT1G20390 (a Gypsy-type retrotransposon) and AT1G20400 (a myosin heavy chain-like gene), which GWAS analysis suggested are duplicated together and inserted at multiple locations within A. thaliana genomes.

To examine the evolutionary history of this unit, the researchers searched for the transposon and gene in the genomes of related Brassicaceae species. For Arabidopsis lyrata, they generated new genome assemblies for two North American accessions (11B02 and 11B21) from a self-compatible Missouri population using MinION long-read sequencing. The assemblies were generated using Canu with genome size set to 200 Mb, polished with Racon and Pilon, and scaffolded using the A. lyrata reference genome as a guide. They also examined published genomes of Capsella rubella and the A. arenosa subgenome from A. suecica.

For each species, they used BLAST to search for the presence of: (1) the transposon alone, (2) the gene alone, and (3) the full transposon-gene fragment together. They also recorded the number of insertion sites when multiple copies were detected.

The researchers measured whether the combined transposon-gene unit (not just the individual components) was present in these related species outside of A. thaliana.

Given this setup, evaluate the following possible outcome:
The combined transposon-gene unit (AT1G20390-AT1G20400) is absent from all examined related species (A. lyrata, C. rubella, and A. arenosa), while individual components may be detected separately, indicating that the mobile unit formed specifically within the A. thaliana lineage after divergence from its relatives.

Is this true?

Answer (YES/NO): YES